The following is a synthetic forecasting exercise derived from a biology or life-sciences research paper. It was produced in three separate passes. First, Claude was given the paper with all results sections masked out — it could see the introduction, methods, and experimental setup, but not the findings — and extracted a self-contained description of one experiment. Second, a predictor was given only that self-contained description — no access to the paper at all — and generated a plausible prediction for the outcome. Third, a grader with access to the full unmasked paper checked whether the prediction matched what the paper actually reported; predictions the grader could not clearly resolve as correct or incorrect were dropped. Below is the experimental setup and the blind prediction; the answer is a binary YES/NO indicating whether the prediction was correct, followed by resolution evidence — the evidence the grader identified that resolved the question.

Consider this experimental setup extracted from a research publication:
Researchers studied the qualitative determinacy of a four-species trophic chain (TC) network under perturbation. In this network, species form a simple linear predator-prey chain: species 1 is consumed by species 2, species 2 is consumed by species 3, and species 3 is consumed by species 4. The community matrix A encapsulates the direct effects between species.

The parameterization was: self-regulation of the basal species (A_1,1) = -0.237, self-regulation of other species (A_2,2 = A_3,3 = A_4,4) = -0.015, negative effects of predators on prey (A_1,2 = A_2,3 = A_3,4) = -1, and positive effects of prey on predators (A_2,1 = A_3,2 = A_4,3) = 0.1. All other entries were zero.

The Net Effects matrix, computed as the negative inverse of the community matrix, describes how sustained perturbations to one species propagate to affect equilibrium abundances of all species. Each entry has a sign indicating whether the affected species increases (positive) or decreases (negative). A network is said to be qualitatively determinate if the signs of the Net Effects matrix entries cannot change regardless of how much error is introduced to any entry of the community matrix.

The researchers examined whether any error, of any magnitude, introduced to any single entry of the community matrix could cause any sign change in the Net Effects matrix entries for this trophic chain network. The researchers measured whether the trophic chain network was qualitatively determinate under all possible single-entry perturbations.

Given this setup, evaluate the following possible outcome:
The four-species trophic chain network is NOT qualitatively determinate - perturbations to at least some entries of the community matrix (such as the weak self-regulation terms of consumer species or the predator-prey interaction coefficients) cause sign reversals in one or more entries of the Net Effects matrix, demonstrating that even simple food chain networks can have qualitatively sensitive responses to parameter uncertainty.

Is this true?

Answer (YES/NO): NO